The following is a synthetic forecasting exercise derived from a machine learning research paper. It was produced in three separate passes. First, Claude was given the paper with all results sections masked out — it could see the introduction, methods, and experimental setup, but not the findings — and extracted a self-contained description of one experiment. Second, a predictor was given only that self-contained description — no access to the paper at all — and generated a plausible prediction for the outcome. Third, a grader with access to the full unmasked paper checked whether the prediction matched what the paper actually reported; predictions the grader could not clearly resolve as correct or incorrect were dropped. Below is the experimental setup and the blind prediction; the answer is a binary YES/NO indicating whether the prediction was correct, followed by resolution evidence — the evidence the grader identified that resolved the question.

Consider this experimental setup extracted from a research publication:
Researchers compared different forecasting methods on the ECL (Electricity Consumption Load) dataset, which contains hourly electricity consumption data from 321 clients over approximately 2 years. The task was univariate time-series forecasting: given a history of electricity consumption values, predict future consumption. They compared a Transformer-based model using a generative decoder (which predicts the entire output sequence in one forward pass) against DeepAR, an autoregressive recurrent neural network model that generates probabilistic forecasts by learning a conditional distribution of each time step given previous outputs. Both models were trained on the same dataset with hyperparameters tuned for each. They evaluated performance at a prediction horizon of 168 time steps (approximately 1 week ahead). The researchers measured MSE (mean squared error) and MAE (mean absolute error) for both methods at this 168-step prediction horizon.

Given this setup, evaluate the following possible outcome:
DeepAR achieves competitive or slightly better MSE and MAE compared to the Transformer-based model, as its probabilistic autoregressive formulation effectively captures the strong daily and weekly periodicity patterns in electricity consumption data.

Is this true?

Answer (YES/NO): NO